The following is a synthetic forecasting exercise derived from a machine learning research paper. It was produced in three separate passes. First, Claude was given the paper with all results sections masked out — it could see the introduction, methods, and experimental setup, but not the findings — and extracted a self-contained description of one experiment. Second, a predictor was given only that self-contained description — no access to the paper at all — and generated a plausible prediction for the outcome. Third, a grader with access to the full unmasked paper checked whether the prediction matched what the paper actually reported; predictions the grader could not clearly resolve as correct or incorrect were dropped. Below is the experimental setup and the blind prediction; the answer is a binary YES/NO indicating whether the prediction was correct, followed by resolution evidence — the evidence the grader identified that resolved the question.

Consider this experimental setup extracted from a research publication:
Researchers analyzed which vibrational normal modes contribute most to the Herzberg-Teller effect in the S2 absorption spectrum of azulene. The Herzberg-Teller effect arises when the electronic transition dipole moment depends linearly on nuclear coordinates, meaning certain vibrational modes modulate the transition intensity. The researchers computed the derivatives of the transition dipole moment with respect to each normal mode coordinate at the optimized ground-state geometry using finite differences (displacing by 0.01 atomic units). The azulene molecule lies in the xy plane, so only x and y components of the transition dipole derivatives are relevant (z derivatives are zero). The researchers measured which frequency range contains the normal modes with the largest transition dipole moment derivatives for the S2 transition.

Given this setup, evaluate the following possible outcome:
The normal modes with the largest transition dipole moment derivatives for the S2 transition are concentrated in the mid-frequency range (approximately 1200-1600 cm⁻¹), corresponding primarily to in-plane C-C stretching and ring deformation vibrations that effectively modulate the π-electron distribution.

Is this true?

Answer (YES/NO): NO